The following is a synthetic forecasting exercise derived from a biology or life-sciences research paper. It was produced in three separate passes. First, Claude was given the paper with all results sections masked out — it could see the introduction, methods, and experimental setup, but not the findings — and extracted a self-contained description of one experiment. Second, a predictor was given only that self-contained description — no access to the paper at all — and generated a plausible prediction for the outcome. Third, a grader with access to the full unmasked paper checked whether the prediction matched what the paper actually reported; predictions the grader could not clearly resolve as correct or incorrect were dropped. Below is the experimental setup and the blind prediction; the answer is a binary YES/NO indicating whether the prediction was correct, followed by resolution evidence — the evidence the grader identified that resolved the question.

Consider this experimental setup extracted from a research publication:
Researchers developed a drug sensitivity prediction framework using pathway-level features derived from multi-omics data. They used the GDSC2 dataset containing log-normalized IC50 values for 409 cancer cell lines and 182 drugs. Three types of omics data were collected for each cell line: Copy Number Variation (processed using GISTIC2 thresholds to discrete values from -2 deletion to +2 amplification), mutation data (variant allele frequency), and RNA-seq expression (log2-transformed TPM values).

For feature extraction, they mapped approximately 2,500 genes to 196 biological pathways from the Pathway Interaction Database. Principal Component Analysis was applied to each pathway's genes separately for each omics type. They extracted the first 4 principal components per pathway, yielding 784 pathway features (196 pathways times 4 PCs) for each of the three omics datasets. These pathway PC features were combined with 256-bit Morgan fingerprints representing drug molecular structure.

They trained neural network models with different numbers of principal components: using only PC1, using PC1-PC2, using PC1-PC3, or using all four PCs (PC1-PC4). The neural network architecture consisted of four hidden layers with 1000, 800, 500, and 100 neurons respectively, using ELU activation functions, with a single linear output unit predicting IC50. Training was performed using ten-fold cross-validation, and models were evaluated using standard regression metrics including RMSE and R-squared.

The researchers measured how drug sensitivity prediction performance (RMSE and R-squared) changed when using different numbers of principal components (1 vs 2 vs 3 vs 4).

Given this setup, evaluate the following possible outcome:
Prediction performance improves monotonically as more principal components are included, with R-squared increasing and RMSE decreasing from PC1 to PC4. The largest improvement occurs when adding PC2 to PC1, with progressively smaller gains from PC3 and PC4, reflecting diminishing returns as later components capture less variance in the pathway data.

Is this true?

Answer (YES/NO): NO